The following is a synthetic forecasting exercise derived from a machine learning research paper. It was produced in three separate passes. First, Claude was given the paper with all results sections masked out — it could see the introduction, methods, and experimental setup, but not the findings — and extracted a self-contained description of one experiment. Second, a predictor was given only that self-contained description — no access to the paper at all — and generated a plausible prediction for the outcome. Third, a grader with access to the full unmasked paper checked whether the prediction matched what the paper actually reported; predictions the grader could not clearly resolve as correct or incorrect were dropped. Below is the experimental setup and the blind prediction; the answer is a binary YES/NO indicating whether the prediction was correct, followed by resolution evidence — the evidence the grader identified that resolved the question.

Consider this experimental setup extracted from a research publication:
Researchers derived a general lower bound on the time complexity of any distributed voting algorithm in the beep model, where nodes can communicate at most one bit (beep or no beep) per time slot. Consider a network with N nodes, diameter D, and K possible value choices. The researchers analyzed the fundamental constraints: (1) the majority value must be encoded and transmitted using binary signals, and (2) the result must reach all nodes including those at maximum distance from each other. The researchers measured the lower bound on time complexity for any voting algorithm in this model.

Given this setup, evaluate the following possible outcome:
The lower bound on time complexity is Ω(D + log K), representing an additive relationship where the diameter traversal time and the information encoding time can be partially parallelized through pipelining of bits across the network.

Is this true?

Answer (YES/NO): YES